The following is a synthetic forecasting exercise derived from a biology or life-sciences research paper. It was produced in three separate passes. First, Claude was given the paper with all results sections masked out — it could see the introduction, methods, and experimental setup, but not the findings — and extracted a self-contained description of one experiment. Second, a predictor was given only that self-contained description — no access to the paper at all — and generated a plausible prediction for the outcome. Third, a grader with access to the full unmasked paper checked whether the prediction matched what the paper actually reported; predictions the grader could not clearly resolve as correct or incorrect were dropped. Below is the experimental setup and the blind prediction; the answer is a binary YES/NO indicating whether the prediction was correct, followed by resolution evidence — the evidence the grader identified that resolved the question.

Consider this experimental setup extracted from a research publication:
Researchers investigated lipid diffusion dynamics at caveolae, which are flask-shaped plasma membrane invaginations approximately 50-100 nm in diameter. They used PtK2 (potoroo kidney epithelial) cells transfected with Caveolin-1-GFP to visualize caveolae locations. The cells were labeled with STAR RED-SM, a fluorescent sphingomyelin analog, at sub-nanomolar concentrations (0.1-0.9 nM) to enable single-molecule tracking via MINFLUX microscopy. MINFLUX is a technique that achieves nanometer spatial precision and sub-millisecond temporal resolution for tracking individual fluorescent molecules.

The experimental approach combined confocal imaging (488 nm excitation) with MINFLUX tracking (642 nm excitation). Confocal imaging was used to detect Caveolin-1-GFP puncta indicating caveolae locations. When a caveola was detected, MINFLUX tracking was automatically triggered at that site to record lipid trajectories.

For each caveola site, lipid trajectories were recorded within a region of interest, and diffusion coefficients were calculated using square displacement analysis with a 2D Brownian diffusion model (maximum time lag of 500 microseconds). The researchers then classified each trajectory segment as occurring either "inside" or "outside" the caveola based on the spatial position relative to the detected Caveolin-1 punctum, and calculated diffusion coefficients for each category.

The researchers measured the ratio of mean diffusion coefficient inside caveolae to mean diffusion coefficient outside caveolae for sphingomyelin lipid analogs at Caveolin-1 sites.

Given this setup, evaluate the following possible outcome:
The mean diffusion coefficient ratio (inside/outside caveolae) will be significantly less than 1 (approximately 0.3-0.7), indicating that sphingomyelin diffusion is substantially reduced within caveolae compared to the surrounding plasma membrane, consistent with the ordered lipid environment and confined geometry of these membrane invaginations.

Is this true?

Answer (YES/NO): NO